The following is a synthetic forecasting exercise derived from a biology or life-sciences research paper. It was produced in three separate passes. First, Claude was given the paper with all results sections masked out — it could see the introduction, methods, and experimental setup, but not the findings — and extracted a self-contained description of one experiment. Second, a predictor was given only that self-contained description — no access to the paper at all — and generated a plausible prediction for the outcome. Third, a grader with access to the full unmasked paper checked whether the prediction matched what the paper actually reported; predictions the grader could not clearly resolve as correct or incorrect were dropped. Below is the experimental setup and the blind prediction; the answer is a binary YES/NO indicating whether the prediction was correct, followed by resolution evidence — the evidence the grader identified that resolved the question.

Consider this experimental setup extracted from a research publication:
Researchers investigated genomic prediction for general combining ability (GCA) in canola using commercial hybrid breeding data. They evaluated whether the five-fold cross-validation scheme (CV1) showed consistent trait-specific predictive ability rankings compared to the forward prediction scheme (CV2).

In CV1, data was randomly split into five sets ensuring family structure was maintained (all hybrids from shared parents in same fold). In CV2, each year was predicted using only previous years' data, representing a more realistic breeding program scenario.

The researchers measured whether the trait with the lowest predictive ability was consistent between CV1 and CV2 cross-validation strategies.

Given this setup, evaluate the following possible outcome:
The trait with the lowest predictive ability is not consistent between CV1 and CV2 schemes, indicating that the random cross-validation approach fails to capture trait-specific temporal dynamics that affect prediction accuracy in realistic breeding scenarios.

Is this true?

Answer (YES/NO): NO